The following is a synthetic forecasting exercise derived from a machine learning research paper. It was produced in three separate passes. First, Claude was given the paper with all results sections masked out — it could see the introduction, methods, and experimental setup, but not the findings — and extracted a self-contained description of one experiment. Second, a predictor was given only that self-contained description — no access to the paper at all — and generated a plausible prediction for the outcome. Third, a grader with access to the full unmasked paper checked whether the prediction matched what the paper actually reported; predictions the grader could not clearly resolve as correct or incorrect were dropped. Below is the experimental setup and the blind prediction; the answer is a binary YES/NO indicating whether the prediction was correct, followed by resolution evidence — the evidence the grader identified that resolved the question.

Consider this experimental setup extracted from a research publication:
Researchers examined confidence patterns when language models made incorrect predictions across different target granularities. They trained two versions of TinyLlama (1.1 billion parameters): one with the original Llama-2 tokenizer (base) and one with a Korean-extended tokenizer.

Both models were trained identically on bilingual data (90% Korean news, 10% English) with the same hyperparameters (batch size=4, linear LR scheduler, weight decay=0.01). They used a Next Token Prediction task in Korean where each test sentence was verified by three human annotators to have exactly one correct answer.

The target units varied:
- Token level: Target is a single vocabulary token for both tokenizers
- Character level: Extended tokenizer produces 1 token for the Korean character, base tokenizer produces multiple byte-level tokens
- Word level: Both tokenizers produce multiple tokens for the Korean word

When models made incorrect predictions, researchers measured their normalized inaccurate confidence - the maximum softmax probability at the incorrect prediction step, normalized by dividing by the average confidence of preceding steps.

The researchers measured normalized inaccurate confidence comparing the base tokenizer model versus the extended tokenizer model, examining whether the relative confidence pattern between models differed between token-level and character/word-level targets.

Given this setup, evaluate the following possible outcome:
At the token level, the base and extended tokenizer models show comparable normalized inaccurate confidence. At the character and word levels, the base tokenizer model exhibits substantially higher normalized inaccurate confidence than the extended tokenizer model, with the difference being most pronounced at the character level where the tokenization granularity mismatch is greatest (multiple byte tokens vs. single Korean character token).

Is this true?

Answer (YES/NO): NO